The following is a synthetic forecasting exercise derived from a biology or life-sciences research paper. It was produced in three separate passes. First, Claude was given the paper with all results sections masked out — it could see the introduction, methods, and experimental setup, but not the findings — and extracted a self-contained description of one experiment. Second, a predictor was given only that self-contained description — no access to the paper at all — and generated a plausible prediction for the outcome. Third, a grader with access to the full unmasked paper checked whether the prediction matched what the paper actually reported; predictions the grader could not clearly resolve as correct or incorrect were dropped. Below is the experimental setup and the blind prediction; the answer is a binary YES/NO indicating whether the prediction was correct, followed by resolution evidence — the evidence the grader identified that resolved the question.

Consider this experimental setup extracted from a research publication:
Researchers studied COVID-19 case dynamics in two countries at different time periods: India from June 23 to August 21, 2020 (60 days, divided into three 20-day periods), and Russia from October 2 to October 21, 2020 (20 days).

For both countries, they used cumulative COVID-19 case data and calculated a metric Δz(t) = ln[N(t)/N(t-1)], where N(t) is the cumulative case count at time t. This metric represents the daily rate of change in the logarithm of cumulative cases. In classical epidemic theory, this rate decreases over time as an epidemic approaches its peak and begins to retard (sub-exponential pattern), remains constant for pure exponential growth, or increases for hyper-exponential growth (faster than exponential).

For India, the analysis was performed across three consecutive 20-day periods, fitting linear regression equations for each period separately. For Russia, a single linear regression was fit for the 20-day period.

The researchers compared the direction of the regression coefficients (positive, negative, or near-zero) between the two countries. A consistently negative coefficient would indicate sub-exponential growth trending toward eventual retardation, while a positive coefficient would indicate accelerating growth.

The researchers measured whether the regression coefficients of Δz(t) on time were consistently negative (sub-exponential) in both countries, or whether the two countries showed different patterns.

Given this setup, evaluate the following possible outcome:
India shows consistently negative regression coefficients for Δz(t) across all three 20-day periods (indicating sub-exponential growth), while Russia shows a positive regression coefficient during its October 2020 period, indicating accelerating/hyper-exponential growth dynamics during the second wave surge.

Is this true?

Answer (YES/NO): NO